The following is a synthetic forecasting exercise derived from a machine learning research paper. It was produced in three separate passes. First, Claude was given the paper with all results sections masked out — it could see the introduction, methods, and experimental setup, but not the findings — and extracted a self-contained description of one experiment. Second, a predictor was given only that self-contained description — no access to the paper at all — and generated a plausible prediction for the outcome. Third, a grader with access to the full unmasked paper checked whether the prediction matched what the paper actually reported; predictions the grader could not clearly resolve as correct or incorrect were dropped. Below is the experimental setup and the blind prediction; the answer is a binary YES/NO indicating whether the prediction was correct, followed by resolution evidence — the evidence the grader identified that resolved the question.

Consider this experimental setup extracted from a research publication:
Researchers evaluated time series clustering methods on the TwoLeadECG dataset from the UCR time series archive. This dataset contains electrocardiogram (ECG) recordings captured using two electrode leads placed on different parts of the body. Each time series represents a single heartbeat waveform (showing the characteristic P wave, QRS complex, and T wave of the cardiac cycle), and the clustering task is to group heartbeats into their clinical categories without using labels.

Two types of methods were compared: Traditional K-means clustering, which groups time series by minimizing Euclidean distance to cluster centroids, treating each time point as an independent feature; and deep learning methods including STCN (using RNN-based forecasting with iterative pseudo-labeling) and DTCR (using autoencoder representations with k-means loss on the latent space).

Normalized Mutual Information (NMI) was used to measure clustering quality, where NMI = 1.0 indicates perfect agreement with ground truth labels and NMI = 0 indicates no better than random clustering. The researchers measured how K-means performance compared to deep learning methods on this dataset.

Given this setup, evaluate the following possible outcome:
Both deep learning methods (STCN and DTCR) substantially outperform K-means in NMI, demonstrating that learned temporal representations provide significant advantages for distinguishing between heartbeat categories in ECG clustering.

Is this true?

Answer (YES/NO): YES